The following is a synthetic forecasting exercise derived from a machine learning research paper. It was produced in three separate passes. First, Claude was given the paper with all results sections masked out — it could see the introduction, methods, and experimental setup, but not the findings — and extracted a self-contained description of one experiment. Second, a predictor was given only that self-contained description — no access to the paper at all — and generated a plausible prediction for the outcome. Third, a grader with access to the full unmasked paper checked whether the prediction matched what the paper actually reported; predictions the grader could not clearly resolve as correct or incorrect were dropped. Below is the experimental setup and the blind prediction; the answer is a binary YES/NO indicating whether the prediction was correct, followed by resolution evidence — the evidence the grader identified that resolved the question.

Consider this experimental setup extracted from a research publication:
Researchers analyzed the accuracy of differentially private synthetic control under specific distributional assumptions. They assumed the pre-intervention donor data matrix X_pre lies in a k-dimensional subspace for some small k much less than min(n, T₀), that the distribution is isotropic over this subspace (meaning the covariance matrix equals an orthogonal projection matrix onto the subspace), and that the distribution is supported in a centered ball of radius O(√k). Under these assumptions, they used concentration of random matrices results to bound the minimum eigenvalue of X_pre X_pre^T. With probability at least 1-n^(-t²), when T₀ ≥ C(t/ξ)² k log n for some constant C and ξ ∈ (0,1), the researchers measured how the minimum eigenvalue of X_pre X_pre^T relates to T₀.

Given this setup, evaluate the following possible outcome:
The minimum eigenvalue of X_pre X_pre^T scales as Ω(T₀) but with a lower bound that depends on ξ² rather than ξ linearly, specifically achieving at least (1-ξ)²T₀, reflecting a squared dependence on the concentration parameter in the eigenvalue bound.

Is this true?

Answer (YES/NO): NO